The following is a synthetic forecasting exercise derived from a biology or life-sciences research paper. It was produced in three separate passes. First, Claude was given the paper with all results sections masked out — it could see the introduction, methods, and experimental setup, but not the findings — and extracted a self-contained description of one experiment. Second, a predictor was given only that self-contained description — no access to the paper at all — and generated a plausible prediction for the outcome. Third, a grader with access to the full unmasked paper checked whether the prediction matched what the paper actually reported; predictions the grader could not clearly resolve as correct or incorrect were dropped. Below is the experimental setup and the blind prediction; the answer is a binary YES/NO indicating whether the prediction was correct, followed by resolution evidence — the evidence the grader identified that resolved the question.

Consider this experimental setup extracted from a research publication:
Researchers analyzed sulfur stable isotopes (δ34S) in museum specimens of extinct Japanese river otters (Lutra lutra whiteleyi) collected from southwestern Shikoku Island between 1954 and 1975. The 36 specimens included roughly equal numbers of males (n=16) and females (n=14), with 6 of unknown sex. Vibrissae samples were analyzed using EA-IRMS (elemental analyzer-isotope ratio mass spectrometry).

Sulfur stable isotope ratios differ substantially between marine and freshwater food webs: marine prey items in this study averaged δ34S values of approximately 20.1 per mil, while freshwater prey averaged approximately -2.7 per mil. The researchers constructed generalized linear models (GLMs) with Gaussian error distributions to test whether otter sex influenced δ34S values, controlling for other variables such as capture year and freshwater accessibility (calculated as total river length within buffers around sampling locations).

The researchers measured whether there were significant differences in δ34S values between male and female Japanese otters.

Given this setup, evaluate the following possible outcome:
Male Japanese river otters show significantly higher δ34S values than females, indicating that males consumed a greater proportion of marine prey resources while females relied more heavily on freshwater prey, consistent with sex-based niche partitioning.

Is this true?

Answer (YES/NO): NO